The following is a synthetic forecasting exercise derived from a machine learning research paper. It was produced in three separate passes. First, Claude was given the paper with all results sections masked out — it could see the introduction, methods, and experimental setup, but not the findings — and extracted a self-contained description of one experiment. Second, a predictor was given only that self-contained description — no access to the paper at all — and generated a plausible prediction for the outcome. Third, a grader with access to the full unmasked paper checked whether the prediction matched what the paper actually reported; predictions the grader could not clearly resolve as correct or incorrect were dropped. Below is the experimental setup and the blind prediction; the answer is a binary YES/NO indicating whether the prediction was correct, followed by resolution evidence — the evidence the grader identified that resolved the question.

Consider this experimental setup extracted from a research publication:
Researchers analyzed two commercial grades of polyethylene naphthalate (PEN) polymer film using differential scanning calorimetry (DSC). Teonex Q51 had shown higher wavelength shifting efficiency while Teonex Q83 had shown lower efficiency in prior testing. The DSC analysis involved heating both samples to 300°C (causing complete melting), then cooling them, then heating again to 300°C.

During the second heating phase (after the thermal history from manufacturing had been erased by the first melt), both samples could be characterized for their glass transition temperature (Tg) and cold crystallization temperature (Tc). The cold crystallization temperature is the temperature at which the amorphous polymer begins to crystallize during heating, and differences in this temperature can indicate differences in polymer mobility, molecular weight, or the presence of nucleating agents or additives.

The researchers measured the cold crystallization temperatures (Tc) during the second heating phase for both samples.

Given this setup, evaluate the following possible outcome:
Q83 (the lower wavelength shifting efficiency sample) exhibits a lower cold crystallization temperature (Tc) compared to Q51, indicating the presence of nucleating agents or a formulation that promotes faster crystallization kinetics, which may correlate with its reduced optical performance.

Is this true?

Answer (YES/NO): NO